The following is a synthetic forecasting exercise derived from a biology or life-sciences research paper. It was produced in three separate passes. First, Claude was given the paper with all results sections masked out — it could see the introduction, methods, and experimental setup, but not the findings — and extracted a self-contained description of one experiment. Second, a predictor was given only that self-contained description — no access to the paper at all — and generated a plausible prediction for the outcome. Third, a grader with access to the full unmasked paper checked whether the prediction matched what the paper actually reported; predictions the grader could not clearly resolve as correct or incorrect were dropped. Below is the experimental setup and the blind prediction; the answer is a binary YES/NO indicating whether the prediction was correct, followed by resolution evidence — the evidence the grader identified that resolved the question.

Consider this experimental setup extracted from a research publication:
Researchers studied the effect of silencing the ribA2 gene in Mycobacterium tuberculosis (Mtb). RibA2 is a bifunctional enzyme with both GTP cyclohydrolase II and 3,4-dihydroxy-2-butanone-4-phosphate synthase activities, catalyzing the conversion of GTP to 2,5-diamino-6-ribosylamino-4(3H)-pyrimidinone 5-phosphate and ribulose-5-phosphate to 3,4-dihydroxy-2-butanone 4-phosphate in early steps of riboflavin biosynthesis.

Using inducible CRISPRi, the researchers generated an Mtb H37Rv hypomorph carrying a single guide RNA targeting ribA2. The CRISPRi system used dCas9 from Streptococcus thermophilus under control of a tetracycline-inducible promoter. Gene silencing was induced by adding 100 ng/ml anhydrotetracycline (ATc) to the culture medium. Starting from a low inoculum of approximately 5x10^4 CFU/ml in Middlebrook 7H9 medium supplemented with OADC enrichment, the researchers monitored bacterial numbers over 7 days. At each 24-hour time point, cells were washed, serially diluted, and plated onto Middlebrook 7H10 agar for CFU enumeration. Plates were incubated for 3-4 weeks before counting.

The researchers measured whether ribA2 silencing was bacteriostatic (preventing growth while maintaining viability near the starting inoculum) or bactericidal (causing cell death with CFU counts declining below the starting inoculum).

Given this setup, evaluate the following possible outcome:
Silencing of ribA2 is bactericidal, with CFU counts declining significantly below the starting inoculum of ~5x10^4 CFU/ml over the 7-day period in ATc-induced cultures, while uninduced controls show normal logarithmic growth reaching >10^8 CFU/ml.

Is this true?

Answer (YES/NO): YES